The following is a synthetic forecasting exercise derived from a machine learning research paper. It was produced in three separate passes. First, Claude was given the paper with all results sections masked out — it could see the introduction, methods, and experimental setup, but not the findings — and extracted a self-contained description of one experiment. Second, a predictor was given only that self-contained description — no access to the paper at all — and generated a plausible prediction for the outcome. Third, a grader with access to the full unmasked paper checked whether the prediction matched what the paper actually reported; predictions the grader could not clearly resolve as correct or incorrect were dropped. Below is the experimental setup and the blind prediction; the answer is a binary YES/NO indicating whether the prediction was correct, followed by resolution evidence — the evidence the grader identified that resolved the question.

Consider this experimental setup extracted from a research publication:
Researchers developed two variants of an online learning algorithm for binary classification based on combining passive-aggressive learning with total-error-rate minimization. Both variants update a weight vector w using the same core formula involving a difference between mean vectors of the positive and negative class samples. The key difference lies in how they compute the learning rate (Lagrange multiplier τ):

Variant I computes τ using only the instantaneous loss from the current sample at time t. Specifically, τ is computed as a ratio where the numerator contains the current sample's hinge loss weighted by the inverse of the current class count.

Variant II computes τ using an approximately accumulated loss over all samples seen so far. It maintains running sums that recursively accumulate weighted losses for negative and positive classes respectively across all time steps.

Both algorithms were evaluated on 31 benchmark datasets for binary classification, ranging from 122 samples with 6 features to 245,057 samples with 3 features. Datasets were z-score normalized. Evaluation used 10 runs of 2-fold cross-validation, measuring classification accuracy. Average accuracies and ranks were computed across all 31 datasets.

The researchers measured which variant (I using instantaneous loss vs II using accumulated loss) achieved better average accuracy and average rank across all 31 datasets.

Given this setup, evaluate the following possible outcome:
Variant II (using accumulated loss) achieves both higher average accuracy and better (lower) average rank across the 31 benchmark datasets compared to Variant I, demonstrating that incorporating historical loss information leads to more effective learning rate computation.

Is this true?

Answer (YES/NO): NO